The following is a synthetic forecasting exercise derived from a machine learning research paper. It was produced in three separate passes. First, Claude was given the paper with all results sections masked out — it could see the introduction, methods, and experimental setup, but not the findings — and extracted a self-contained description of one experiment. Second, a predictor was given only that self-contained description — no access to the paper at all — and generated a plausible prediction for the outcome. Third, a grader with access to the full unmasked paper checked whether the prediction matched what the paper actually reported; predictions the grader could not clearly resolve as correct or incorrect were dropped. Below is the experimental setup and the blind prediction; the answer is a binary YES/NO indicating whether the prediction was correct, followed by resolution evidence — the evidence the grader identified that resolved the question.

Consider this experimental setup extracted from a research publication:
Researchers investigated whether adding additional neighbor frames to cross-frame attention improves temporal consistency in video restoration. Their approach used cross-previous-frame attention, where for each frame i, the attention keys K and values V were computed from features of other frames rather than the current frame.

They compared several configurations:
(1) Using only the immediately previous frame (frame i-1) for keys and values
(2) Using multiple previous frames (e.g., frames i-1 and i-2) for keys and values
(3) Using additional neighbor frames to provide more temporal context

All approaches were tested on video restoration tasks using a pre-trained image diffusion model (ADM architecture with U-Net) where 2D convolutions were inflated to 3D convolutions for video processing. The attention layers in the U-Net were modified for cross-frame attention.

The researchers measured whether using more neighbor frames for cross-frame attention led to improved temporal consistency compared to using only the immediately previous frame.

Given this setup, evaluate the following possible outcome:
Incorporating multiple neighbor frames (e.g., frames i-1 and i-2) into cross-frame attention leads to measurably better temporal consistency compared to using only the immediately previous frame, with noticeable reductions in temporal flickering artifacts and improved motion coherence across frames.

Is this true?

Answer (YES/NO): NO